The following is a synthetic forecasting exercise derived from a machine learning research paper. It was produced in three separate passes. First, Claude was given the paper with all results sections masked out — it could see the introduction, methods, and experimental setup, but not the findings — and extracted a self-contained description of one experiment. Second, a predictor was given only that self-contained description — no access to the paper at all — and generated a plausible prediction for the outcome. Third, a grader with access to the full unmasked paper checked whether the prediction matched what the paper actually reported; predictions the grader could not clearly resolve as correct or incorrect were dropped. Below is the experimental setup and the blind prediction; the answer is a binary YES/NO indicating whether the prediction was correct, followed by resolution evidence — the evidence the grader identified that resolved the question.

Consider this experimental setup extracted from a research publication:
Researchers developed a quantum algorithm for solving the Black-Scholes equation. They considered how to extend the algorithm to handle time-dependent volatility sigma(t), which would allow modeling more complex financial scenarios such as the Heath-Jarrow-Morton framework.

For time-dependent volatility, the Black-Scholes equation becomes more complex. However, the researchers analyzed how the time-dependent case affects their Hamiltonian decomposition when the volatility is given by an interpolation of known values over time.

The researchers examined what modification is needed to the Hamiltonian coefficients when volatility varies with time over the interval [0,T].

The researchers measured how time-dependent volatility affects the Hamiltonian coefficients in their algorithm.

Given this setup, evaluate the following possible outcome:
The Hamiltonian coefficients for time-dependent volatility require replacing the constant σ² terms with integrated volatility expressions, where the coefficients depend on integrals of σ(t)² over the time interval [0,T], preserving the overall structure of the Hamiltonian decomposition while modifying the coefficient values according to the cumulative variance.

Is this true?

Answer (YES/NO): YES